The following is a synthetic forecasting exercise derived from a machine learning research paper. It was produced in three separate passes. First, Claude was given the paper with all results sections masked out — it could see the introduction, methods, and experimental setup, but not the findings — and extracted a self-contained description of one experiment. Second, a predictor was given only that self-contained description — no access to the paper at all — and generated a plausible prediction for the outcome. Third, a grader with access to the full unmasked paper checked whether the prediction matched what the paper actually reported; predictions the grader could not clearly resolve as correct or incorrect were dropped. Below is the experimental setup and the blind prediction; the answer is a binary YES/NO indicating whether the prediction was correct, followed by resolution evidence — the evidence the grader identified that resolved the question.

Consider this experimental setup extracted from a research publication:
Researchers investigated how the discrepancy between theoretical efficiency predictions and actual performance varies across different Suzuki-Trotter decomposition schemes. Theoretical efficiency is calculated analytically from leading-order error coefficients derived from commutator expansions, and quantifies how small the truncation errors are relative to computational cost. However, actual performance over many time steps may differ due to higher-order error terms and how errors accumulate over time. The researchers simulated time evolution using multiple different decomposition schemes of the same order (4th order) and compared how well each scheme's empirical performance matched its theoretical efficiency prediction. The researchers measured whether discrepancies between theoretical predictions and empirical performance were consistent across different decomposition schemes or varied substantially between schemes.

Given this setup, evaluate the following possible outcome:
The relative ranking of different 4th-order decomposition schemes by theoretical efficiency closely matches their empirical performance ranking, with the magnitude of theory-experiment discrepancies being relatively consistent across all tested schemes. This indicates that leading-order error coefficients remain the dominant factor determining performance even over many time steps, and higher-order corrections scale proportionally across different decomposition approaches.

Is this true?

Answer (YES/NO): NO